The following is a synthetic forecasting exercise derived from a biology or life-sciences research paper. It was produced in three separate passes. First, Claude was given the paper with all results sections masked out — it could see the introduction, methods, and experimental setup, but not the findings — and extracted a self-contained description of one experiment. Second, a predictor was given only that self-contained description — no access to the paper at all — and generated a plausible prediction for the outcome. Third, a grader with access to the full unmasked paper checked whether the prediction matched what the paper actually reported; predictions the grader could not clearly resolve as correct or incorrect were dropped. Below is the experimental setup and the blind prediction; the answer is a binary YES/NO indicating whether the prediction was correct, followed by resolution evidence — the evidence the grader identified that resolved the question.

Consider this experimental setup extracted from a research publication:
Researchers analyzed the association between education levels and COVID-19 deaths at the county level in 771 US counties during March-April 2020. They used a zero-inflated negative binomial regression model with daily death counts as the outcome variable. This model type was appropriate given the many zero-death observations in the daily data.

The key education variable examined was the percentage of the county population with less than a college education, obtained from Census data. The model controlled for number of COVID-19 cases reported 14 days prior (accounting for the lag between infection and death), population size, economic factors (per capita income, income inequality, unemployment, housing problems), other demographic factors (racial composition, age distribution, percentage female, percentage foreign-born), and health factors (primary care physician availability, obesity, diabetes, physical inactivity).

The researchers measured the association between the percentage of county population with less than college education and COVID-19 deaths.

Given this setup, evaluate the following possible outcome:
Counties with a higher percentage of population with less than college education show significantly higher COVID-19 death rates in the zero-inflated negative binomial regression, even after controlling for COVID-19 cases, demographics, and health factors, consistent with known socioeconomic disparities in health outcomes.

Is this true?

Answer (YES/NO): YES